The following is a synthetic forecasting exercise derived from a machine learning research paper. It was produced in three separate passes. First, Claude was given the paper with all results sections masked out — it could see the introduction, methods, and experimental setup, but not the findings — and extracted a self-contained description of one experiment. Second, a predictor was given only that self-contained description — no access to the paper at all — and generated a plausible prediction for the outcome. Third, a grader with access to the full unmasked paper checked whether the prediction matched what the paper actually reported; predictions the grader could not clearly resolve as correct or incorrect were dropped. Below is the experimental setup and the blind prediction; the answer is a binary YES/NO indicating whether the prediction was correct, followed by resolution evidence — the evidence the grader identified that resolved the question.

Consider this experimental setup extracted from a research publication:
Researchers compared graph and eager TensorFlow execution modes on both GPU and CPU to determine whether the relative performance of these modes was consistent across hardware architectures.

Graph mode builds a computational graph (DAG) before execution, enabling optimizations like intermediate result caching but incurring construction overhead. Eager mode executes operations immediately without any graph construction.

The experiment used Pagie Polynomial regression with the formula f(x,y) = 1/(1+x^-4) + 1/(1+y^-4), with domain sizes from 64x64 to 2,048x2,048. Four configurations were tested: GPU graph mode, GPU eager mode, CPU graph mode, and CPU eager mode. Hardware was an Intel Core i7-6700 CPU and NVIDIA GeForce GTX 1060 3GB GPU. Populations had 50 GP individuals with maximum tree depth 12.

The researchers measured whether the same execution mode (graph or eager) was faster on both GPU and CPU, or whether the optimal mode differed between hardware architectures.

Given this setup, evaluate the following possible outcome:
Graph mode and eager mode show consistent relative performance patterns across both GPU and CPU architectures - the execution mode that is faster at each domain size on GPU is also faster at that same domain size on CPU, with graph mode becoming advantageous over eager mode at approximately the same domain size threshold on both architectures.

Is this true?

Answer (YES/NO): NO